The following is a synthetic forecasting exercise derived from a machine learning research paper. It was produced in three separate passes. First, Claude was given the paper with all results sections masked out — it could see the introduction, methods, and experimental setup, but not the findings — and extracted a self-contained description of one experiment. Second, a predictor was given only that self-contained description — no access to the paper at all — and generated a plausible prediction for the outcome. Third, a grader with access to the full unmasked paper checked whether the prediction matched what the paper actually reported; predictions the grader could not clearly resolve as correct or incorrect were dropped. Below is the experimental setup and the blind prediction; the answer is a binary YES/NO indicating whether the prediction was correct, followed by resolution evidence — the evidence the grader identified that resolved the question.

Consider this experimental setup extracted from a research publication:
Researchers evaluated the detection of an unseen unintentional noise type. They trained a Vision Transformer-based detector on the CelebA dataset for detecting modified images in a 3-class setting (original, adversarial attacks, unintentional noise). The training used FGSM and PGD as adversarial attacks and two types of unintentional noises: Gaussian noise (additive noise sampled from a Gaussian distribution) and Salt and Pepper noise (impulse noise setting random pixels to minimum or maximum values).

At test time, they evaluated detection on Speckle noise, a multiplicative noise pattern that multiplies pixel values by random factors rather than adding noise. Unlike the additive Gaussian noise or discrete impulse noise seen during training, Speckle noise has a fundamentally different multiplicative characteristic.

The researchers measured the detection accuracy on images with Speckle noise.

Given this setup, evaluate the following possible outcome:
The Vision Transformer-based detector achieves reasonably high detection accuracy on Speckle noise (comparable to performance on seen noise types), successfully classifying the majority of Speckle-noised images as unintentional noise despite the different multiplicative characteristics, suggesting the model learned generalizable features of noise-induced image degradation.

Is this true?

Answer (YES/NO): YES